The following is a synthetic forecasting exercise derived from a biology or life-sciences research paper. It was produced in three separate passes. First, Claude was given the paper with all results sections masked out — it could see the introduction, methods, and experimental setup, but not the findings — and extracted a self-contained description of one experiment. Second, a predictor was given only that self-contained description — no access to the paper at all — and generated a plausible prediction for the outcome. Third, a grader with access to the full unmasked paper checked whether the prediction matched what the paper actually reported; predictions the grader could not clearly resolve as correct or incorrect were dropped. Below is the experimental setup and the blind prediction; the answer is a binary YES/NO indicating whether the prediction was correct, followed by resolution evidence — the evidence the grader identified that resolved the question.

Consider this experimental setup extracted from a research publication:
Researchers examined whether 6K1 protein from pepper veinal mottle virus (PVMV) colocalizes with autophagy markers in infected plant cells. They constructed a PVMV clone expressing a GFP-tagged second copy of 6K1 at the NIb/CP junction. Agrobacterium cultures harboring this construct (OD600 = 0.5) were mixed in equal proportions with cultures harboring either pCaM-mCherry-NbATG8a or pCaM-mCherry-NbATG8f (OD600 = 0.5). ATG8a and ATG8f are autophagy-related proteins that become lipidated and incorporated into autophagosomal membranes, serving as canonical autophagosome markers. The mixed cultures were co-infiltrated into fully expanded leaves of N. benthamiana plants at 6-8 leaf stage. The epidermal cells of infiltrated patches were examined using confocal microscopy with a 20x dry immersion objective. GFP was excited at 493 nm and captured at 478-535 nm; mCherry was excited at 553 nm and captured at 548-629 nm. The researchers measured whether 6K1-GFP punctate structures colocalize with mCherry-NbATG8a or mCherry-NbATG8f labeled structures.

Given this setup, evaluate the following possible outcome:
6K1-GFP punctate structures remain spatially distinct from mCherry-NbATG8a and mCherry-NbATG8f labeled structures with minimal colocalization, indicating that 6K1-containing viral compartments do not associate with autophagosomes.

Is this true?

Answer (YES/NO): NO